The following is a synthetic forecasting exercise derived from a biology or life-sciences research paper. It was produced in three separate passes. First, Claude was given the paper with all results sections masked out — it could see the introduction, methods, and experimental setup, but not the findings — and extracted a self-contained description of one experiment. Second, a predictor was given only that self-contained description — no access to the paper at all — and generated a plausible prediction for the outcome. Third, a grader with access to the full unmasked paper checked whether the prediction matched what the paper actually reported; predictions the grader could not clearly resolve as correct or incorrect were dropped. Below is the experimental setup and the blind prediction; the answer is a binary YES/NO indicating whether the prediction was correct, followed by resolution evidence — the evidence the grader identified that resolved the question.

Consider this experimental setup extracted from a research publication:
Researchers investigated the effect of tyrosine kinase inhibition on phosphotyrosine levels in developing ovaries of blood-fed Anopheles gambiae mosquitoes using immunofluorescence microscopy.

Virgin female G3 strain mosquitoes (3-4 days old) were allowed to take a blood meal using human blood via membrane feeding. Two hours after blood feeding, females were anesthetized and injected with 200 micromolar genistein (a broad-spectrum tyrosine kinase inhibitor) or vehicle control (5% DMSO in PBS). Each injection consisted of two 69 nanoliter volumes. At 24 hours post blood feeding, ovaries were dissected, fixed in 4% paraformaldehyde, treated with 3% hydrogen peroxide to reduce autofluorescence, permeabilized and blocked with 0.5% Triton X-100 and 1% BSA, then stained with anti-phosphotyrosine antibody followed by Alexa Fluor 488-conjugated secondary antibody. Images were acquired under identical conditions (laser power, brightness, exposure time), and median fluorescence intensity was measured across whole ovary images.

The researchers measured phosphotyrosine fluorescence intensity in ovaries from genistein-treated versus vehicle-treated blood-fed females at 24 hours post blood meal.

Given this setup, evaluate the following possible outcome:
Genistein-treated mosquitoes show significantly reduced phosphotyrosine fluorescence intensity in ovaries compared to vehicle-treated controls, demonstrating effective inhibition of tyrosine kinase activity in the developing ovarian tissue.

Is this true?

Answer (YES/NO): YES